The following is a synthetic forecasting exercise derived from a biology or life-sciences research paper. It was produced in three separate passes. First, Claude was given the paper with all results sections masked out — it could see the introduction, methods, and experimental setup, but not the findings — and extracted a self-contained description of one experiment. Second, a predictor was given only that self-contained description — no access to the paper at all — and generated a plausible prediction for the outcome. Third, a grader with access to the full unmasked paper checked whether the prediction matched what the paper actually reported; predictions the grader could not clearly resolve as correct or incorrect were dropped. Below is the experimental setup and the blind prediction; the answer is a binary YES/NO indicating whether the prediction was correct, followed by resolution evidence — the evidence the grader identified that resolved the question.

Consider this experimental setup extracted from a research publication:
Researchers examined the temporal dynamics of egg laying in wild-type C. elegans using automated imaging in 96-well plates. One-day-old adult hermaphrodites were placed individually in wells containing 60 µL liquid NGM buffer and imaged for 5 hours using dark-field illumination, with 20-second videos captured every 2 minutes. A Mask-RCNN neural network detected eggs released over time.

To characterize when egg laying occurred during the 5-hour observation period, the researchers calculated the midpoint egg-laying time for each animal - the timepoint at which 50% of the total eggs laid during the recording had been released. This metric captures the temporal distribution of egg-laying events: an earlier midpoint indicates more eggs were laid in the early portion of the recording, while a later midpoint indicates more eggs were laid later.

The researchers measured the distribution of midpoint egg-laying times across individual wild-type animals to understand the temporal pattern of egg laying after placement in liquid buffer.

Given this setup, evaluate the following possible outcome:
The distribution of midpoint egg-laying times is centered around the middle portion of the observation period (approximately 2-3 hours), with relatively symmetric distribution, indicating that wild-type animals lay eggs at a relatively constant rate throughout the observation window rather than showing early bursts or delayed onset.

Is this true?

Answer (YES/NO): NO